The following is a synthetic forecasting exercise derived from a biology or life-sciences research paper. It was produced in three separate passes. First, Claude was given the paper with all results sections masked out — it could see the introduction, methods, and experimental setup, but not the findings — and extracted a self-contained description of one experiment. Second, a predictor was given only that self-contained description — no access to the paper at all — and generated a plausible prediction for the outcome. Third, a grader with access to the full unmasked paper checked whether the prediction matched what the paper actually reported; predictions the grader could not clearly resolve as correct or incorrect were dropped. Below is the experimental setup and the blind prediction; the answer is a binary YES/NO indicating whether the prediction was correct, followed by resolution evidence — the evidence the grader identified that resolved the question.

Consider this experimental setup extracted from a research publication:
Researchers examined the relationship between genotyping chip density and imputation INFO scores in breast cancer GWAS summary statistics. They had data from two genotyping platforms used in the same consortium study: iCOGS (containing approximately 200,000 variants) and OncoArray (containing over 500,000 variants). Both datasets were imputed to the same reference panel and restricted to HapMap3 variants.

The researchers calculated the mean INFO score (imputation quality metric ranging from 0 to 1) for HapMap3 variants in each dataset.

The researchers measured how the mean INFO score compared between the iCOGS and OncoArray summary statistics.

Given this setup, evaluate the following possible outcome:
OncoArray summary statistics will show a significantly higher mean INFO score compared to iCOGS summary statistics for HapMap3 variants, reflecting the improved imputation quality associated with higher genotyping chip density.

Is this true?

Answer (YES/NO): YES